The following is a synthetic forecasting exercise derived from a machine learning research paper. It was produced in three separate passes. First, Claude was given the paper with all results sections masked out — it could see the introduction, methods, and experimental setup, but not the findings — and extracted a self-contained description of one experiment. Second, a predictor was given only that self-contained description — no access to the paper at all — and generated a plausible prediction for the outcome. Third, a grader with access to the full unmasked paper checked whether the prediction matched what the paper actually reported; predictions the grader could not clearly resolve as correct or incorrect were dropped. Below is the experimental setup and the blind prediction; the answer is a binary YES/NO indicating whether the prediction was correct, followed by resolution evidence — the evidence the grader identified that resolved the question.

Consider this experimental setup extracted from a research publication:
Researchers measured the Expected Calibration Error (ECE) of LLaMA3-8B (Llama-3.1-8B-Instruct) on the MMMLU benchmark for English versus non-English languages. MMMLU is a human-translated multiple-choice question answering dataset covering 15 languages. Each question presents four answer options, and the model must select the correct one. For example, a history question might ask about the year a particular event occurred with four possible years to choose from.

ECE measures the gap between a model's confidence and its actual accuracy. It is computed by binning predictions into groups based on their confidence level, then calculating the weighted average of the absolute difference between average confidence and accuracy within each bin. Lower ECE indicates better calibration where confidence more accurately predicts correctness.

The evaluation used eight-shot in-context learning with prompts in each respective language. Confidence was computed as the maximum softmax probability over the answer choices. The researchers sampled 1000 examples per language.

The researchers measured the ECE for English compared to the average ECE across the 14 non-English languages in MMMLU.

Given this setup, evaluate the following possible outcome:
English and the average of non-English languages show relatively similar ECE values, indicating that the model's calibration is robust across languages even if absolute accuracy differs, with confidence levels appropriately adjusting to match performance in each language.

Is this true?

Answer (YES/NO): NO